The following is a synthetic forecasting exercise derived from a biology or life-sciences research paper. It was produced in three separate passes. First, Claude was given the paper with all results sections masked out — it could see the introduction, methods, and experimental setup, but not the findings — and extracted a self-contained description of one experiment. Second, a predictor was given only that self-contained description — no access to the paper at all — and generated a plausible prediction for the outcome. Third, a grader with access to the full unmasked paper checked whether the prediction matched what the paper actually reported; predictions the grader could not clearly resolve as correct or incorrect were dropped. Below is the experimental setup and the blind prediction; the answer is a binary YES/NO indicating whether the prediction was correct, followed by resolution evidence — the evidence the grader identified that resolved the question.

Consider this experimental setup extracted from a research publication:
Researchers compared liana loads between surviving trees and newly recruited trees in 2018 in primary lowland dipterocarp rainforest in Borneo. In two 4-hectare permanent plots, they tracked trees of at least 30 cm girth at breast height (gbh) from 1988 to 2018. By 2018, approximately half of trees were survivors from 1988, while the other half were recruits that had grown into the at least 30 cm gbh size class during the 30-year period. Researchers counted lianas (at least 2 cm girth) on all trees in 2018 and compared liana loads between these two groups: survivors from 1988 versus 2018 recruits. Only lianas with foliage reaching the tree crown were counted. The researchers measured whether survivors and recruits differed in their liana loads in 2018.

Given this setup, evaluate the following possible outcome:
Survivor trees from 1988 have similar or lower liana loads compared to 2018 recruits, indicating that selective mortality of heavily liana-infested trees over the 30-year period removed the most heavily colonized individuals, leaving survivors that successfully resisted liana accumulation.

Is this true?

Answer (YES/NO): NO